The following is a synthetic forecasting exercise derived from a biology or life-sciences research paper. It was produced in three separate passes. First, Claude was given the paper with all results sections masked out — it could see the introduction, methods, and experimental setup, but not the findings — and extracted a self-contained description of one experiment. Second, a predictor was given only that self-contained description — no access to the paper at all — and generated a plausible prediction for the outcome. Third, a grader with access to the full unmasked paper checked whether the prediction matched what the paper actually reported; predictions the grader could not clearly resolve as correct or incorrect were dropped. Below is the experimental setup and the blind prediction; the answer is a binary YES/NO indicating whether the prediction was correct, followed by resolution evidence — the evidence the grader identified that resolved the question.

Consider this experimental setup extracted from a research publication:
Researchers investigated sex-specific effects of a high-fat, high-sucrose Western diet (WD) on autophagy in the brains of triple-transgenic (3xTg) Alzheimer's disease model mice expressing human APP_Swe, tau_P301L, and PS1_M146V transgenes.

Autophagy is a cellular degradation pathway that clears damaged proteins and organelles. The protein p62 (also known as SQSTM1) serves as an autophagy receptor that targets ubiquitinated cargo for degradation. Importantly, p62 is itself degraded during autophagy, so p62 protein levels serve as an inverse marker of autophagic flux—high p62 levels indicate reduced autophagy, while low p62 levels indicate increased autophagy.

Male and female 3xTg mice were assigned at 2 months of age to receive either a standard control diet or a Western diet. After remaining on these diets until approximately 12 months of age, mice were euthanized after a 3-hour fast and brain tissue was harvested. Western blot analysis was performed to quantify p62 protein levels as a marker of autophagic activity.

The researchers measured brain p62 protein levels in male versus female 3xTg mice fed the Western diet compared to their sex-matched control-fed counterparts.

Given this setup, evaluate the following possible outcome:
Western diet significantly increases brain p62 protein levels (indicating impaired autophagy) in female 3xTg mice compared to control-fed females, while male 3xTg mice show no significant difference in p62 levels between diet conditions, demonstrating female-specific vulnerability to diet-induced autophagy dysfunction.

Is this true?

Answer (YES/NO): NO